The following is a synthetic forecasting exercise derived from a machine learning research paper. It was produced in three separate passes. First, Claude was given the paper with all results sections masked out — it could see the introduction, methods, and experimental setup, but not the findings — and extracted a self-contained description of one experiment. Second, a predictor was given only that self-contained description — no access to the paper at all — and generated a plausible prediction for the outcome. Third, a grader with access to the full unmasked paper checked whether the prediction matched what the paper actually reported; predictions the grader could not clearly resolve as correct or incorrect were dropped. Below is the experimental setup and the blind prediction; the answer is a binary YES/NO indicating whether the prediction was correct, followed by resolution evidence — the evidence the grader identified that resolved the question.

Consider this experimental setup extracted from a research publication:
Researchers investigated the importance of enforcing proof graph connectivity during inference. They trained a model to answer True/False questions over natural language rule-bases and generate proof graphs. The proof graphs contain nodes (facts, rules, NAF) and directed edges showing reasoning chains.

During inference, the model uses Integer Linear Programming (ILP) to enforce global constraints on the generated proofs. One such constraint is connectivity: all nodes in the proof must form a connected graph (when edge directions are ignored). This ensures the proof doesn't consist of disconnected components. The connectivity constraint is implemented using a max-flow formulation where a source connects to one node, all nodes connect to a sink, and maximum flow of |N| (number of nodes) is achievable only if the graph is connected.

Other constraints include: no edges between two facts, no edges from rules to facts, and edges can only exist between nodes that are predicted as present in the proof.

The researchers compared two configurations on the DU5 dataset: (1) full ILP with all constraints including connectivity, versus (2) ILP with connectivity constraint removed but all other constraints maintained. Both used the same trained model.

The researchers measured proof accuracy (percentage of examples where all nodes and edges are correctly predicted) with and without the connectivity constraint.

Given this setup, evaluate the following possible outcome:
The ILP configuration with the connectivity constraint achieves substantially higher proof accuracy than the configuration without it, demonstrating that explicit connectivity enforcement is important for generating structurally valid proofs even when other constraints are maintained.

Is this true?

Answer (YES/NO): NO